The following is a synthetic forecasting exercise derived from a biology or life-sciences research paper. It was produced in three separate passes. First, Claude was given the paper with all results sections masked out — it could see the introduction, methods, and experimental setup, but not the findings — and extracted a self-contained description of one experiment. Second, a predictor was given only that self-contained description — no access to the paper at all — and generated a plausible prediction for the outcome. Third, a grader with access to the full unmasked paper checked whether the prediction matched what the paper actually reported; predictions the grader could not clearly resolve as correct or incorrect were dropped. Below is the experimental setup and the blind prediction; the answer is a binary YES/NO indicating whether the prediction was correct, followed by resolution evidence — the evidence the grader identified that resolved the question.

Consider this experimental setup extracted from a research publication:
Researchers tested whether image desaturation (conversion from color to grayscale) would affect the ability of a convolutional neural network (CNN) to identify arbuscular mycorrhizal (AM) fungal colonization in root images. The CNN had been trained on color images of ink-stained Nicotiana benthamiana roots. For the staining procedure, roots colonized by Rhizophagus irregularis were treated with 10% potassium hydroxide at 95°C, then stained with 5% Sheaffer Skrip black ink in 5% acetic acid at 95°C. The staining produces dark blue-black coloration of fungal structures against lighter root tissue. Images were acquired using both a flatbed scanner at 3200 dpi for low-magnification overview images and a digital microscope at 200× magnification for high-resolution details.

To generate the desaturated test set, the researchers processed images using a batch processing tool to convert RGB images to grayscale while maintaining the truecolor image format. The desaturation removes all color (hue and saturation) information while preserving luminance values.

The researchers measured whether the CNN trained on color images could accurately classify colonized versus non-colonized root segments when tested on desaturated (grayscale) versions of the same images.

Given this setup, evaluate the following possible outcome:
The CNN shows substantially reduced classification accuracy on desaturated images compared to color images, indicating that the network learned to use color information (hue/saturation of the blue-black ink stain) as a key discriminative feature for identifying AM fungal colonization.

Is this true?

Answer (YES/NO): YES